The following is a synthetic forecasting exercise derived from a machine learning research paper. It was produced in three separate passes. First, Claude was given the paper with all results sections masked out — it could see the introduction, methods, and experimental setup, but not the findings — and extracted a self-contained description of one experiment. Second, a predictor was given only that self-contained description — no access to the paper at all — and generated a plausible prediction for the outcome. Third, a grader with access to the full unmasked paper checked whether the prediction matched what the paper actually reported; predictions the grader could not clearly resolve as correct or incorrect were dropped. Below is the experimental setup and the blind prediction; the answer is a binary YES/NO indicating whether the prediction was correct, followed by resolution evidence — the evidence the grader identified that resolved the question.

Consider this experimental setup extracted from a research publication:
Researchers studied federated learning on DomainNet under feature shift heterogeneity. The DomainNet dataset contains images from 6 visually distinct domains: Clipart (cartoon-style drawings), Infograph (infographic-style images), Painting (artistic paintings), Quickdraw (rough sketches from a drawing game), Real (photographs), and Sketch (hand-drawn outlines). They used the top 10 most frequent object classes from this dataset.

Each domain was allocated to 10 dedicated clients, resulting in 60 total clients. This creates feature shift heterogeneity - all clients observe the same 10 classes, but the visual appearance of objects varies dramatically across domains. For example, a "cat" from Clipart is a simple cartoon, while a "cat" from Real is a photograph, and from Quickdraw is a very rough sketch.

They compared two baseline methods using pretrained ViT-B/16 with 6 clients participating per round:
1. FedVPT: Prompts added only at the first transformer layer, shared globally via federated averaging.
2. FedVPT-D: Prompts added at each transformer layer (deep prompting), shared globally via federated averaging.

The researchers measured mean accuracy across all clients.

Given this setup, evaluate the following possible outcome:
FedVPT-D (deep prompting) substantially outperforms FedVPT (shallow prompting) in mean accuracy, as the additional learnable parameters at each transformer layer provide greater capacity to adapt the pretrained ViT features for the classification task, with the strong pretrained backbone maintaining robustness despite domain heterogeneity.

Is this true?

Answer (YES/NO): YES